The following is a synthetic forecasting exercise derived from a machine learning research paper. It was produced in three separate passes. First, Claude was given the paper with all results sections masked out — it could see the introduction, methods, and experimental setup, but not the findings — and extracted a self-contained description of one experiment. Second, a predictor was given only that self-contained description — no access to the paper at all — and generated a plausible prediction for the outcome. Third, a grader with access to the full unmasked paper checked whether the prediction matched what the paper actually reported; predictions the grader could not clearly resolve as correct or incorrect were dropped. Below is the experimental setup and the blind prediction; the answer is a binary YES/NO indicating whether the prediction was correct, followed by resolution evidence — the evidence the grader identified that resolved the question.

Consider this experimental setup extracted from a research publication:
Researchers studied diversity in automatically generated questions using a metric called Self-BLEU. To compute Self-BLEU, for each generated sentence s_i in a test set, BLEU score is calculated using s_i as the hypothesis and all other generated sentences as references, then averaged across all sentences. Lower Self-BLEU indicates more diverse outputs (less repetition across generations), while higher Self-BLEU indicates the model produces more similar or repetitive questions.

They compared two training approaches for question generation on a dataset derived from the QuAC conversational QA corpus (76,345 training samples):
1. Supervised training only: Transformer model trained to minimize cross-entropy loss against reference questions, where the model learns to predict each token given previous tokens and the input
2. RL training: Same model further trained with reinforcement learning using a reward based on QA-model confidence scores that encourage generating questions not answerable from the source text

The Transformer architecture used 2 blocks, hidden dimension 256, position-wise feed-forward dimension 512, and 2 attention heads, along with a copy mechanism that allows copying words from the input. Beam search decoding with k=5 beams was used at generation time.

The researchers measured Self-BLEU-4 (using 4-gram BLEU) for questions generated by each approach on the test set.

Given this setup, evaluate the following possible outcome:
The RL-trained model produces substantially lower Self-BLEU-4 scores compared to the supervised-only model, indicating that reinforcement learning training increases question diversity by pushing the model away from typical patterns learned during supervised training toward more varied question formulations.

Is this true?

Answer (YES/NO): NO